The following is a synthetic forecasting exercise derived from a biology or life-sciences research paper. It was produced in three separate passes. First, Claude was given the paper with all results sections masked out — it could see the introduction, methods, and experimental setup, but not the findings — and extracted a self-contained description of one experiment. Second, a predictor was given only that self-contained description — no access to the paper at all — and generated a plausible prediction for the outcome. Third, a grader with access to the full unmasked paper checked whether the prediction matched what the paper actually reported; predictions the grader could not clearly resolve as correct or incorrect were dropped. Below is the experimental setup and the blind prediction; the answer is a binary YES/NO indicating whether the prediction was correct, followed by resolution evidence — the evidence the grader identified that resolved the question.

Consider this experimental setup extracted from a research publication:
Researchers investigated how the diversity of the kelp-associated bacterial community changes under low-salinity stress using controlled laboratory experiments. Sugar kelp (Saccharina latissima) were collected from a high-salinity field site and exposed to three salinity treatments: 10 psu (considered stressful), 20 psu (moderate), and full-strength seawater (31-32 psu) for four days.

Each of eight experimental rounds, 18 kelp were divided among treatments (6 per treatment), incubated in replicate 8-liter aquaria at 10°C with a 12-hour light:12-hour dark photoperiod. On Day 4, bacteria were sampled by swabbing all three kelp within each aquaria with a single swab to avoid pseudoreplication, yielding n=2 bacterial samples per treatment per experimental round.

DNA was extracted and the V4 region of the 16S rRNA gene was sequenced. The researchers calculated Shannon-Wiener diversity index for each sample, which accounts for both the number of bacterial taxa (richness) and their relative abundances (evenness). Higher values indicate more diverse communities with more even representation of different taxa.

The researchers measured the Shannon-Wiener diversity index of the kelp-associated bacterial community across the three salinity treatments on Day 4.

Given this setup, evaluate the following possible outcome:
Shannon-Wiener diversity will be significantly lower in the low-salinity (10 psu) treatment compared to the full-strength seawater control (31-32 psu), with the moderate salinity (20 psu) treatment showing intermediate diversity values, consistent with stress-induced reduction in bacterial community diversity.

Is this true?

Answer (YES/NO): NO